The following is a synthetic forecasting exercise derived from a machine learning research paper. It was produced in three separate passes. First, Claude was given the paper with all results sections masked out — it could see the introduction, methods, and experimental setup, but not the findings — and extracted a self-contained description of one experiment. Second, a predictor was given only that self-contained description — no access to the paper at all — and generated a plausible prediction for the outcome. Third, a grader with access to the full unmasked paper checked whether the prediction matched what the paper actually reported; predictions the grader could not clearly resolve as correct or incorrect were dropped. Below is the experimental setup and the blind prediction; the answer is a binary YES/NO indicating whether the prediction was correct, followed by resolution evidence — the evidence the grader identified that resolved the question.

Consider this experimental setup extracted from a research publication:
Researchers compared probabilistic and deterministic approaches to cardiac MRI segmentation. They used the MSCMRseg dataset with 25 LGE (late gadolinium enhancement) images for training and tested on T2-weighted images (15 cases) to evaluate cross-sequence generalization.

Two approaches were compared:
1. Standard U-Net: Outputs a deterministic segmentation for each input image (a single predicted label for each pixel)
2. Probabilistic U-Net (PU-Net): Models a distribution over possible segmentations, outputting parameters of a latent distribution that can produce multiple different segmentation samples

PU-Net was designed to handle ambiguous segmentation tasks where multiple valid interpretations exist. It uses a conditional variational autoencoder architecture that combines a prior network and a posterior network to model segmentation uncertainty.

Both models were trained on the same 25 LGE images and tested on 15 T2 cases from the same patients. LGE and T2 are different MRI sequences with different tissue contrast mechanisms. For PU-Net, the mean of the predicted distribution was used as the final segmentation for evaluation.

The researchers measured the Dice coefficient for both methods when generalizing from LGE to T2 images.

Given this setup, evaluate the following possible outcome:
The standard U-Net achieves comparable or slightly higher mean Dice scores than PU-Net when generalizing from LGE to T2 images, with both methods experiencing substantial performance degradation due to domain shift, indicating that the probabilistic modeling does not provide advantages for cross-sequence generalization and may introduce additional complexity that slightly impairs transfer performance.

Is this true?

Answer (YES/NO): NO